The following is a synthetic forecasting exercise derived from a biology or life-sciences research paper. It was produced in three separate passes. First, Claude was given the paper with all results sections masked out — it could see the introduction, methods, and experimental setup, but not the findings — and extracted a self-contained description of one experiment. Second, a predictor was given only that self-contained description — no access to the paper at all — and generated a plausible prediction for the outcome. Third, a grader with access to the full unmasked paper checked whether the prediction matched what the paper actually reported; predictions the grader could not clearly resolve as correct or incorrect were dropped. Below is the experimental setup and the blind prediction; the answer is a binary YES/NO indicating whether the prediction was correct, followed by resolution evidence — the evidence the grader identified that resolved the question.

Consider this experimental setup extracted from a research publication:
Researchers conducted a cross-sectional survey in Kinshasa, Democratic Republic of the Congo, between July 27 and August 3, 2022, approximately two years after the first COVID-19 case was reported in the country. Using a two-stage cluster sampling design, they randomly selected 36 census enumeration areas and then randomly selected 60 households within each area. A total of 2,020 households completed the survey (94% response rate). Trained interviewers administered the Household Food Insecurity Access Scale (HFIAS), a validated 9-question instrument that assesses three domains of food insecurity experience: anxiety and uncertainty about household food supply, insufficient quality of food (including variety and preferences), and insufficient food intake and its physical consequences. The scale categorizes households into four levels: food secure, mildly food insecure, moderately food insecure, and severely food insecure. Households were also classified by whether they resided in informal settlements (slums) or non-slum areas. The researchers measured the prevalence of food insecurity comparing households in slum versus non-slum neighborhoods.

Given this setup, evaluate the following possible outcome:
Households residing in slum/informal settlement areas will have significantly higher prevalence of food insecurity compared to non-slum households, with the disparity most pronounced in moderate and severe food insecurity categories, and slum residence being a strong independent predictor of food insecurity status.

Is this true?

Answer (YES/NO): NO